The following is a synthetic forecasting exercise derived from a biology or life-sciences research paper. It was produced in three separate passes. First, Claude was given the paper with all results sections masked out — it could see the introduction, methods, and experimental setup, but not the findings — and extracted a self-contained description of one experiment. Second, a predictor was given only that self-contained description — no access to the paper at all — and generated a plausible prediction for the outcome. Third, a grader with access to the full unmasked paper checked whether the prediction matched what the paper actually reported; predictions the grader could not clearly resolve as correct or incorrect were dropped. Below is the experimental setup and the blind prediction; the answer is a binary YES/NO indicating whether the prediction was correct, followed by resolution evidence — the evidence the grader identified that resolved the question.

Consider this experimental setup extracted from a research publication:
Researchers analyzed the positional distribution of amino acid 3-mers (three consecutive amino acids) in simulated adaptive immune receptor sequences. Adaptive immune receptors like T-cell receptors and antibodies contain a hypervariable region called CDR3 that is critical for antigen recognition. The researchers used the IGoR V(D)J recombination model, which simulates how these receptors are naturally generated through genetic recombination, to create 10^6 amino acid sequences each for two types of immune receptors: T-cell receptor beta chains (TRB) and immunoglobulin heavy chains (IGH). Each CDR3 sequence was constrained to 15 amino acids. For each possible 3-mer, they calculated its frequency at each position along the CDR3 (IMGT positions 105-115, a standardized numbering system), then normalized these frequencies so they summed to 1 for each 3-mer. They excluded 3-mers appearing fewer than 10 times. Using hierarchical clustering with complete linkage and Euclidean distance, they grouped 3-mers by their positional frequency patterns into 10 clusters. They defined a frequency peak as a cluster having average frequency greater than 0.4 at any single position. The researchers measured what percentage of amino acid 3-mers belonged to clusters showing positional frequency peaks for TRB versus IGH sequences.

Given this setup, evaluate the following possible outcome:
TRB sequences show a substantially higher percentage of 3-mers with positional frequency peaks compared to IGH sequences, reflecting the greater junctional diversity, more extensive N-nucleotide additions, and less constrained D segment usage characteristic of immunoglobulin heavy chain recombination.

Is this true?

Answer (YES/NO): YES